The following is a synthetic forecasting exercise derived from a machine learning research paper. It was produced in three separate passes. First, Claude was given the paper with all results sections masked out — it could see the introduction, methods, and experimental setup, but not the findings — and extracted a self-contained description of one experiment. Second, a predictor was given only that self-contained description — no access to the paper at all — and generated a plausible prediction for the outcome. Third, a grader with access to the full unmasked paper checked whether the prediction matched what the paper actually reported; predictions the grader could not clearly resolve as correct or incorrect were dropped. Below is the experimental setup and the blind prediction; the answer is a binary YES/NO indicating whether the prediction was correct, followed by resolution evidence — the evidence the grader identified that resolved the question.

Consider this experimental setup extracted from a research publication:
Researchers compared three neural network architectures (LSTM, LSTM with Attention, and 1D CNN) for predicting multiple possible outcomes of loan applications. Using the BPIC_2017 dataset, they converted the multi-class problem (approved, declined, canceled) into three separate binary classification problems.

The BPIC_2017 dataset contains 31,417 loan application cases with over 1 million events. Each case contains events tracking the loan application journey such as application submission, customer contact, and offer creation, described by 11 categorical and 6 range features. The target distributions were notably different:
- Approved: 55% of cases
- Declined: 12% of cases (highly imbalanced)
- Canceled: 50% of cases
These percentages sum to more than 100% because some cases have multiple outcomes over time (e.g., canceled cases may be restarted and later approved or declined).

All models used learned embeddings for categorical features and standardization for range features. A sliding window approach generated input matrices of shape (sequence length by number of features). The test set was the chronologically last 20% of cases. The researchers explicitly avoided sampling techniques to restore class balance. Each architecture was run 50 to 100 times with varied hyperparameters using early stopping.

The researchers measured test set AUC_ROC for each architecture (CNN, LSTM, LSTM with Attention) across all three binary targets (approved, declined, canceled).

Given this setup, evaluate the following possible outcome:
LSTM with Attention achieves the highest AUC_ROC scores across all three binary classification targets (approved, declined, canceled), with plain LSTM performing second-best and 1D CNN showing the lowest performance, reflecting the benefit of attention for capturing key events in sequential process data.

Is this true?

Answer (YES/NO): NO